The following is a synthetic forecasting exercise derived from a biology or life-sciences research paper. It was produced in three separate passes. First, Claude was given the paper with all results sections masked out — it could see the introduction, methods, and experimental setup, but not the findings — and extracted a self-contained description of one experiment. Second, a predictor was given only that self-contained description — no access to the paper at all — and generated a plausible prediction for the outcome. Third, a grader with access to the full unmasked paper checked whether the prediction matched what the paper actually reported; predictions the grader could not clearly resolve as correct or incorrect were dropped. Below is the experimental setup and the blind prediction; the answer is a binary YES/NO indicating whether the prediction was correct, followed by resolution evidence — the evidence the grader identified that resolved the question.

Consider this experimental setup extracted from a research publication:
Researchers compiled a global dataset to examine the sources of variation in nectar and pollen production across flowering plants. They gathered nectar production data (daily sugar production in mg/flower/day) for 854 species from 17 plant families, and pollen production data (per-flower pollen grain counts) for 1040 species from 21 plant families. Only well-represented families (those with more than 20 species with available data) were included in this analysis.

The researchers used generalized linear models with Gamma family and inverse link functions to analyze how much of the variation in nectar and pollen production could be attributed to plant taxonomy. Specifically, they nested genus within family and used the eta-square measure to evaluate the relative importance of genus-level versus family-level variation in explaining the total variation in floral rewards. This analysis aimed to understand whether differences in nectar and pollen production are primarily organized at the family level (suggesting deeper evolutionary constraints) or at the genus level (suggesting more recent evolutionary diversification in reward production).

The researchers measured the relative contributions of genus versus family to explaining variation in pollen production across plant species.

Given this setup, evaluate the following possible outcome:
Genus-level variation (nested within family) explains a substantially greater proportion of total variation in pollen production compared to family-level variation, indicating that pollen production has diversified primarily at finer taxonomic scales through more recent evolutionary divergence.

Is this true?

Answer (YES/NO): NO